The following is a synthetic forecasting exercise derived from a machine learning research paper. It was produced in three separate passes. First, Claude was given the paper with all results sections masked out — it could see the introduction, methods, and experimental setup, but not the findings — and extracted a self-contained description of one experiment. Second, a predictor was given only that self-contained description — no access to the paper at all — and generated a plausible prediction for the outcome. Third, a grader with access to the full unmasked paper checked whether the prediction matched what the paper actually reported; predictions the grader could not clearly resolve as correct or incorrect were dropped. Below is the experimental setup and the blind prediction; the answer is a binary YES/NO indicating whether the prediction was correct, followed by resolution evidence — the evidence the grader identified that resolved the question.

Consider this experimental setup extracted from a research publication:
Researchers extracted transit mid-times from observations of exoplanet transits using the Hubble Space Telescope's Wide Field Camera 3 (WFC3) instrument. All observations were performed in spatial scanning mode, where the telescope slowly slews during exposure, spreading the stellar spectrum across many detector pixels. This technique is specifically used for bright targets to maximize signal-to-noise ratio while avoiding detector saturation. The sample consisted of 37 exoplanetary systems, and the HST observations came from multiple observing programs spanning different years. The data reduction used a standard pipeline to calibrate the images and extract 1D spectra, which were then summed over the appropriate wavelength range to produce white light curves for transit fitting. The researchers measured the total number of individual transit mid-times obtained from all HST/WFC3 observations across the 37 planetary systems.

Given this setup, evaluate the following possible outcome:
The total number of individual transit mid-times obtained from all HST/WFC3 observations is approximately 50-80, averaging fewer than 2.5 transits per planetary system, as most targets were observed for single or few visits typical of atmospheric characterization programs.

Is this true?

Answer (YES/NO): YES